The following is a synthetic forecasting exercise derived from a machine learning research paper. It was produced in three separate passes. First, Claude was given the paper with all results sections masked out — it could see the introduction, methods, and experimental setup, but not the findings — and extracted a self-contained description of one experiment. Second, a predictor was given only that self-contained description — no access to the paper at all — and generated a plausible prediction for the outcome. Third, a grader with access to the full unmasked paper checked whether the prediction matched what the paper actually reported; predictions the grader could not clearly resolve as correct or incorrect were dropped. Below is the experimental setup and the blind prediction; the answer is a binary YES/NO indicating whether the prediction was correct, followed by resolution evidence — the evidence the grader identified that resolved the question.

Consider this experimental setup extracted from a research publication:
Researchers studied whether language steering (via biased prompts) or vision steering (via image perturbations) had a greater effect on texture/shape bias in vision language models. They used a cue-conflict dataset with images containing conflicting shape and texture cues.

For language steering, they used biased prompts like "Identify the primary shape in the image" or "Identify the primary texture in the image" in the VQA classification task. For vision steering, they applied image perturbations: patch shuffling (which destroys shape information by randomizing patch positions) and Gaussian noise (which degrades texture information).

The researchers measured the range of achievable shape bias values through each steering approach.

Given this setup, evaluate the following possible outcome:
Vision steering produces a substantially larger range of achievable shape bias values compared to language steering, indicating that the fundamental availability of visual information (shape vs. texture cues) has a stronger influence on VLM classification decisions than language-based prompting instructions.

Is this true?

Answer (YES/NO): YES